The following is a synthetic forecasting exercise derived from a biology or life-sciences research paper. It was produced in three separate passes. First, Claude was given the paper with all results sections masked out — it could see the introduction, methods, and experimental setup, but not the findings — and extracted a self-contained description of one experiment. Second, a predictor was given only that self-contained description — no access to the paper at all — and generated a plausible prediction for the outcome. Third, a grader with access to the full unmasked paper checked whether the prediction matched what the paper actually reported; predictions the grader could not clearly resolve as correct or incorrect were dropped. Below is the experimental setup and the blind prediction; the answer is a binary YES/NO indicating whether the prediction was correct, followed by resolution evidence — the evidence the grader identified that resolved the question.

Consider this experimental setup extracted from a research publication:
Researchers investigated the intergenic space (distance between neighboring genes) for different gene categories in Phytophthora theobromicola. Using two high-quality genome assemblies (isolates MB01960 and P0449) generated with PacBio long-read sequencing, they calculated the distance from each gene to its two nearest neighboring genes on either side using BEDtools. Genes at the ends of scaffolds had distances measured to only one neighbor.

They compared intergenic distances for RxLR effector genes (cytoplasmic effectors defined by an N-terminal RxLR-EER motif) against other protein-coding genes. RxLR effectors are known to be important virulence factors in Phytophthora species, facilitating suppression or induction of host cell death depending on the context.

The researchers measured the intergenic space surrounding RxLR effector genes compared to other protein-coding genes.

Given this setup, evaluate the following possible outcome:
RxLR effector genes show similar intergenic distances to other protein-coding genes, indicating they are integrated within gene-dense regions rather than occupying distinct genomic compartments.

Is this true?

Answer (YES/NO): NO